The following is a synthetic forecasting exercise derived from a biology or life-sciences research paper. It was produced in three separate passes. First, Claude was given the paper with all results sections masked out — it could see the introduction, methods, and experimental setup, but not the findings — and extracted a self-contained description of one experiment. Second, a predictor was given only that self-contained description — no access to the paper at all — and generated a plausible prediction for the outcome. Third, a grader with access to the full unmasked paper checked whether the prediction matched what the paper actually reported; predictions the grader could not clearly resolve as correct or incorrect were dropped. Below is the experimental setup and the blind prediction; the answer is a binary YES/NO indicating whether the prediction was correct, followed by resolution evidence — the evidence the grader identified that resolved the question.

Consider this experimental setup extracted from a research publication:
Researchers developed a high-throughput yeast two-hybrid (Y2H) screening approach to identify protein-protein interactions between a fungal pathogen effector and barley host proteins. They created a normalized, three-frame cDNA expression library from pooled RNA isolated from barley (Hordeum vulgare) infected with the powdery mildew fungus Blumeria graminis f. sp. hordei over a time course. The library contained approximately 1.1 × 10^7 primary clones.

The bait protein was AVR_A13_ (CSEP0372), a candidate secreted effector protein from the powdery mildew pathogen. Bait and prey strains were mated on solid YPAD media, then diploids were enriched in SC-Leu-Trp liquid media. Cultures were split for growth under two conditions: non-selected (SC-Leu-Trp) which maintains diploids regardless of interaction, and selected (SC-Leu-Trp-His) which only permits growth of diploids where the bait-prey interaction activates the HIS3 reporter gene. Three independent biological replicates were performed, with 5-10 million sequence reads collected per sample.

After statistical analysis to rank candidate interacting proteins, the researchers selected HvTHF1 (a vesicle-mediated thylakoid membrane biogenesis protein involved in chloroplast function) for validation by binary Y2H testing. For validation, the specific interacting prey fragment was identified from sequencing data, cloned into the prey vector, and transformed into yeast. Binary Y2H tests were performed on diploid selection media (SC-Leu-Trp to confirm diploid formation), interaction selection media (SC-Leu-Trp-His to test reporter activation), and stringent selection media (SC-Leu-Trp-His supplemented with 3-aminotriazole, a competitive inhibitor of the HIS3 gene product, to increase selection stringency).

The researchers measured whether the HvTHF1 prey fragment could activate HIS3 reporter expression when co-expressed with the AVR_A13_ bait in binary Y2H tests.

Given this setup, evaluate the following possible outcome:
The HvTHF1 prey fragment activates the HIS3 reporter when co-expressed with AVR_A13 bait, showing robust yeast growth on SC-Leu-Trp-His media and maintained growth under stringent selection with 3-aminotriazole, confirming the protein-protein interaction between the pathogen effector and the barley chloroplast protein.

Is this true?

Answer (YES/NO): YES